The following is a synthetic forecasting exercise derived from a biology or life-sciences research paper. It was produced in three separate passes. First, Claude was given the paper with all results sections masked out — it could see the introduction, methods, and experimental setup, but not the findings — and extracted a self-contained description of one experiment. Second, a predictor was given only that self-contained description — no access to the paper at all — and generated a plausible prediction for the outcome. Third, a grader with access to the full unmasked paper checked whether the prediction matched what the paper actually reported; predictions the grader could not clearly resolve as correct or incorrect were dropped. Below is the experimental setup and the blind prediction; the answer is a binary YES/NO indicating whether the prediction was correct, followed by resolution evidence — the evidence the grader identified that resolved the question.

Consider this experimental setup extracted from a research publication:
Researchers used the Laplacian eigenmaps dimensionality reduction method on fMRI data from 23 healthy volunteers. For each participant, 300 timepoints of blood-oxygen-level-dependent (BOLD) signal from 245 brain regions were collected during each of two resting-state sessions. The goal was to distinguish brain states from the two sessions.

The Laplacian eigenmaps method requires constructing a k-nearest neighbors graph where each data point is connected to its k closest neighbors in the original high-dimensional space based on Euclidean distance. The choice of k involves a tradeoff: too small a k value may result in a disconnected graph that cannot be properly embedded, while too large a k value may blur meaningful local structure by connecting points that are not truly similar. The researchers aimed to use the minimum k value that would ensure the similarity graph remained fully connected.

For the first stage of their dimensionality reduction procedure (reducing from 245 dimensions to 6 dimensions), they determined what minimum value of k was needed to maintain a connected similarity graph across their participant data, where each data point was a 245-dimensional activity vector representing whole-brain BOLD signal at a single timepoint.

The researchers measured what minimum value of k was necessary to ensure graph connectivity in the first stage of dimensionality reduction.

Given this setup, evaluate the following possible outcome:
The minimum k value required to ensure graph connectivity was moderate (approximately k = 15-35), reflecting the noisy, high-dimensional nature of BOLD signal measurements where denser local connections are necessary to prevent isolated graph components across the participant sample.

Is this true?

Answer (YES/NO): NO